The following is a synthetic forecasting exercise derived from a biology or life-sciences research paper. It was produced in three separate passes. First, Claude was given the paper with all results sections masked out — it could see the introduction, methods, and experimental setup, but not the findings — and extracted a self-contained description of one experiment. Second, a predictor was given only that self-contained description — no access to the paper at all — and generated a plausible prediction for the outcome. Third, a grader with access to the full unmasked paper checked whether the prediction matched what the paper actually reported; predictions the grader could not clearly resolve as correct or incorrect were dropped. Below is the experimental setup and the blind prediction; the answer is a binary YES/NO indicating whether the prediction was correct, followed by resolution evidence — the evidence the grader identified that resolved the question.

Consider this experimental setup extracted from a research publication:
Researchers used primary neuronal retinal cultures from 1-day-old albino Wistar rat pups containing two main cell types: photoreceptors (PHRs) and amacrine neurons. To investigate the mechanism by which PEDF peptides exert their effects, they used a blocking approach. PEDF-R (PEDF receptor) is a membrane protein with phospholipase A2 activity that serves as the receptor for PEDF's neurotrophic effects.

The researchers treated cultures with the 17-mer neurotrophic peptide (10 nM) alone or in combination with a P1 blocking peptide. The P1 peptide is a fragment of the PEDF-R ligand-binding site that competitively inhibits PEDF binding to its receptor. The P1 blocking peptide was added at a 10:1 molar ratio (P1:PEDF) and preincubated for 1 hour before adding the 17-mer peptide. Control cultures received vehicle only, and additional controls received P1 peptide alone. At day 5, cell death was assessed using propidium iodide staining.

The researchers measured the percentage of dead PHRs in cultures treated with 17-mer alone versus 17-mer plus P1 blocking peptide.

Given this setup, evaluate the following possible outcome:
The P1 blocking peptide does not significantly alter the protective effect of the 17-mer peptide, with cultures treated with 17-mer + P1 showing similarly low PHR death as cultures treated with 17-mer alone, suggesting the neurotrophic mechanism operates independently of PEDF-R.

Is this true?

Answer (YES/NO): NO